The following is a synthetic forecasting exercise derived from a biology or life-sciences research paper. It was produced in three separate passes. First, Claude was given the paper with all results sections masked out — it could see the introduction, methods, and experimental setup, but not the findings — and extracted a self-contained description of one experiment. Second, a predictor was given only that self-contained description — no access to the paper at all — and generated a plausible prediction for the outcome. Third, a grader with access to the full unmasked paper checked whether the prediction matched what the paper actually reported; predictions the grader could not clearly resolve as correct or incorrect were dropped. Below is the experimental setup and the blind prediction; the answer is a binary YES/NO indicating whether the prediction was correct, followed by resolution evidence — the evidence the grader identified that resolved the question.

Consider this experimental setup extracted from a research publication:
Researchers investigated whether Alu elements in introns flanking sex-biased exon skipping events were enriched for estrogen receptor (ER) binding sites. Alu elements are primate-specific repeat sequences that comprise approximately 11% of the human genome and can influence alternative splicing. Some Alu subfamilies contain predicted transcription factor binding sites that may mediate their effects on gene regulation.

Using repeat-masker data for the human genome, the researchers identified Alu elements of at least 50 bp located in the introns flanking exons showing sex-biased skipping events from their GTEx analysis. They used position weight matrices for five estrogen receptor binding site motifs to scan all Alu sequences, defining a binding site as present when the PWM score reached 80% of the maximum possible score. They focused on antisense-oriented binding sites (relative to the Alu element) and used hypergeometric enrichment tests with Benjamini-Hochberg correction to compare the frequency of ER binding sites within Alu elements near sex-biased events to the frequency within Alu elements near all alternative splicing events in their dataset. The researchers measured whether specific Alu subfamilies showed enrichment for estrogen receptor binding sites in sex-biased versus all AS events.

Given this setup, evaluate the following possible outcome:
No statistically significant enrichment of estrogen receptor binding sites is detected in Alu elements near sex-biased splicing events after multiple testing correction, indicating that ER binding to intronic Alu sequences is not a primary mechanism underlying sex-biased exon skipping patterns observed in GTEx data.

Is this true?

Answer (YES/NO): NO